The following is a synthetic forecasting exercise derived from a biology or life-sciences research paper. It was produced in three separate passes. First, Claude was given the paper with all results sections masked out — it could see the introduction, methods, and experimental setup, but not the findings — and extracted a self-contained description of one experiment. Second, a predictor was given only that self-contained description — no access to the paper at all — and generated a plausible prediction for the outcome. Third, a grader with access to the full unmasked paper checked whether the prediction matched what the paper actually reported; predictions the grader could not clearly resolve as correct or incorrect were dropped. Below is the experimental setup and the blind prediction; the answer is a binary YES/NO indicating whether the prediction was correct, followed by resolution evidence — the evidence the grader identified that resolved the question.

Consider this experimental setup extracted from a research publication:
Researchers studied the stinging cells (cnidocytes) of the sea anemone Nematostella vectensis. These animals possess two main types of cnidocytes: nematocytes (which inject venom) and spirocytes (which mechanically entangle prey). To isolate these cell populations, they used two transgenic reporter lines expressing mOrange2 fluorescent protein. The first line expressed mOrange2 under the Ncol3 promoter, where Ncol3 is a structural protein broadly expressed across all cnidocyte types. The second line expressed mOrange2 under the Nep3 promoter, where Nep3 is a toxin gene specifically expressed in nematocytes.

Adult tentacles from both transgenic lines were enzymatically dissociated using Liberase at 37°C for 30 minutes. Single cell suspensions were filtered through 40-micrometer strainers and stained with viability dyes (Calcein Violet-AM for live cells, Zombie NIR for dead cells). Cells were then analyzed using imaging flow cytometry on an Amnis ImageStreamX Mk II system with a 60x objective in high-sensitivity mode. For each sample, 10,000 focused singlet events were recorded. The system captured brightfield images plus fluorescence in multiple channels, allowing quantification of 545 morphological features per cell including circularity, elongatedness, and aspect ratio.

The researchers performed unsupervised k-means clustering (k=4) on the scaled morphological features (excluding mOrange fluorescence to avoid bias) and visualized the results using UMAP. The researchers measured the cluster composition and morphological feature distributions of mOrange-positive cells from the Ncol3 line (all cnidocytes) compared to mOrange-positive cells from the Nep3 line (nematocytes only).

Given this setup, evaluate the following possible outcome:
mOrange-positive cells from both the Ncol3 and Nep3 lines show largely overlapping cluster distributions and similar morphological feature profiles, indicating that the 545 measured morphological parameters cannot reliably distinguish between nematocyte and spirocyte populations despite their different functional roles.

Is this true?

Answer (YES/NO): NO